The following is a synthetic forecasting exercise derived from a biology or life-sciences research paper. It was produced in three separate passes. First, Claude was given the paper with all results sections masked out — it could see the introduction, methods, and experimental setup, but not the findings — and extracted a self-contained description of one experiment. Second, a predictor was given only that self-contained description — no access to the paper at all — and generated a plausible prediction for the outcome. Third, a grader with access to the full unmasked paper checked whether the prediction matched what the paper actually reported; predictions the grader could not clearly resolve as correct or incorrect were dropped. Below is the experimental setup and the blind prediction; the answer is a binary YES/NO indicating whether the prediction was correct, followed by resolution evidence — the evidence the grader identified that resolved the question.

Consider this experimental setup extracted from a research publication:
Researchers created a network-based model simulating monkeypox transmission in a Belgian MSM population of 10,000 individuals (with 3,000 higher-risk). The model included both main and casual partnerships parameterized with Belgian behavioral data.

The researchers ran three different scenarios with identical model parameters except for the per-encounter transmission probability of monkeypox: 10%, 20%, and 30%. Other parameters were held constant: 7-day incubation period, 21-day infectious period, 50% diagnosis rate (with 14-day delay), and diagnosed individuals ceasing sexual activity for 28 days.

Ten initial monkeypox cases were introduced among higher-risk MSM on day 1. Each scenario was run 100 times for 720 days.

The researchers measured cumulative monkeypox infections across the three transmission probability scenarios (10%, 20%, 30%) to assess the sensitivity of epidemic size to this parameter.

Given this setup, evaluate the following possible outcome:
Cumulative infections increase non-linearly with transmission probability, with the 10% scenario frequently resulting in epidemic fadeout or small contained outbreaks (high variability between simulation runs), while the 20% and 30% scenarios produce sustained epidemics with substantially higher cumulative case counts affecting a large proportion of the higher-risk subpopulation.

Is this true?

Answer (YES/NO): NO